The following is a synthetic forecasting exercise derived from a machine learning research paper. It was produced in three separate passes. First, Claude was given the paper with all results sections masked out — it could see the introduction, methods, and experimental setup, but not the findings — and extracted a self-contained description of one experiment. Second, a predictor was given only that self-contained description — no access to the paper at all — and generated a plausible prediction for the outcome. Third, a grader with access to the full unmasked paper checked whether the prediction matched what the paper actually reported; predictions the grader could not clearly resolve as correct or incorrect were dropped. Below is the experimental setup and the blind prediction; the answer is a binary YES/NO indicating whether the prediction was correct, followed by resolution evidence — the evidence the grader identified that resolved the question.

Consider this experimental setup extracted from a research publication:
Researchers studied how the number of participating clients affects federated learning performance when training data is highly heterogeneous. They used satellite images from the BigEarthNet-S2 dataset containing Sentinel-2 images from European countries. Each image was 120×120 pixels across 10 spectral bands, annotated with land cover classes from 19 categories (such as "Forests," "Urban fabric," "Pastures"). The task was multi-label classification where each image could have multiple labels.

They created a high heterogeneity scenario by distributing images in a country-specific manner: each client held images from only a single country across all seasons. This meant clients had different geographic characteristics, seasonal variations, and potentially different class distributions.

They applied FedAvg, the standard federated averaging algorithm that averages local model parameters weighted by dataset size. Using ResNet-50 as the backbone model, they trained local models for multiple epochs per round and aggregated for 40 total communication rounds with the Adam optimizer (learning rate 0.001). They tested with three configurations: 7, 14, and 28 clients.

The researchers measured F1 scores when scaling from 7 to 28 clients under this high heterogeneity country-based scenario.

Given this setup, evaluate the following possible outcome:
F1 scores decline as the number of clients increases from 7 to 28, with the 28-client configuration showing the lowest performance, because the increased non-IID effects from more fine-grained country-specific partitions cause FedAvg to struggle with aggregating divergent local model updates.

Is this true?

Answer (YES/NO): NO